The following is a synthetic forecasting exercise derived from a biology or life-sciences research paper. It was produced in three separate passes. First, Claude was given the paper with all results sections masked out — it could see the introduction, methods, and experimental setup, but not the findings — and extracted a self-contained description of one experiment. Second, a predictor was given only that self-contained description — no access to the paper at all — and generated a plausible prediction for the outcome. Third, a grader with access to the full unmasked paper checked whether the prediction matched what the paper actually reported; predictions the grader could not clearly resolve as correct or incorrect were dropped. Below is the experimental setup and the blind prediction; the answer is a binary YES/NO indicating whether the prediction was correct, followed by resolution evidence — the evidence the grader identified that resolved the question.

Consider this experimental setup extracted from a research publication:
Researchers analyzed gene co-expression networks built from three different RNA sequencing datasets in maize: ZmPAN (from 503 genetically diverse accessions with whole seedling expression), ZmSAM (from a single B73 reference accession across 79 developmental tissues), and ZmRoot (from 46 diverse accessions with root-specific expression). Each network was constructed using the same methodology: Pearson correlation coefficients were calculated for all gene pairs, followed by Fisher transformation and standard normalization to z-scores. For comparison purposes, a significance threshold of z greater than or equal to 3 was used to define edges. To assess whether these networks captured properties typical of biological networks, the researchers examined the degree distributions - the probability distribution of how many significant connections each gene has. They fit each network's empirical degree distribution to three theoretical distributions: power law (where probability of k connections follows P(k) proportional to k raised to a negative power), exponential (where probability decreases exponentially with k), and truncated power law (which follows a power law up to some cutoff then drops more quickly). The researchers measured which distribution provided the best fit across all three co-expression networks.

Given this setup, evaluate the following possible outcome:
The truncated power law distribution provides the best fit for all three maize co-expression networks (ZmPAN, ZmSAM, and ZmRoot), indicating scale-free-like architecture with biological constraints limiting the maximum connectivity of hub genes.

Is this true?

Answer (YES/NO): YES